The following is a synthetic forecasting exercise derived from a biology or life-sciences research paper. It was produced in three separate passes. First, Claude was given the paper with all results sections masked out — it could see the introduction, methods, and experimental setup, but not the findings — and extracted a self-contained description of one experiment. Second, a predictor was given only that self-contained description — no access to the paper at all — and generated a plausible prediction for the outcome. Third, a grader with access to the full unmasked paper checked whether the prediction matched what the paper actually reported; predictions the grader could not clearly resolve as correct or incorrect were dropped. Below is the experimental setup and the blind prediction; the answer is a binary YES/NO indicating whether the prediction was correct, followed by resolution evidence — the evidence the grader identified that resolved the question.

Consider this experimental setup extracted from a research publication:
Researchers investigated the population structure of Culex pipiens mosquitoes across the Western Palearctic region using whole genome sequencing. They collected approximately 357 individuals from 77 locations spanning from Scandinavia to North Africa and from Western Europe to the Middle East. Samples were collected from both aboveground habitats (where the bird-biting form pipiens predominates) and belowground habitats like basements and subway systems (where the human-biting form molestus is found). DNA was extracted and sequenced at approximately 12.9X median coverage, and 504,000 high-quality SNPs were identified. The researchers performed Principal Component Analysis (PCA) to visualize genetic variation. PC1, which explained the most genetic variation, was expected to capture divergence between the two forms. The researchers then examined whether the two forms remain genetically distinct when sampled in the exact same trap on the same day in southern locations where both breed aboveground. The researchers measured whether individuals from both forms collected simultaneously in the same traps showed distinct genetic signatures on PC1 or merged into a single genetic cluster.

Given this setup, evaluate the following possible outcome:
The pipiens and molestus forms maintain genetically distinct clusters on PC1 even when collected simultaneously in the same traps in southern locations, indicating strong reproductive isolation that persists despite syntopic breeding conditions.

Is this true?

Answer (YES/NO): YES